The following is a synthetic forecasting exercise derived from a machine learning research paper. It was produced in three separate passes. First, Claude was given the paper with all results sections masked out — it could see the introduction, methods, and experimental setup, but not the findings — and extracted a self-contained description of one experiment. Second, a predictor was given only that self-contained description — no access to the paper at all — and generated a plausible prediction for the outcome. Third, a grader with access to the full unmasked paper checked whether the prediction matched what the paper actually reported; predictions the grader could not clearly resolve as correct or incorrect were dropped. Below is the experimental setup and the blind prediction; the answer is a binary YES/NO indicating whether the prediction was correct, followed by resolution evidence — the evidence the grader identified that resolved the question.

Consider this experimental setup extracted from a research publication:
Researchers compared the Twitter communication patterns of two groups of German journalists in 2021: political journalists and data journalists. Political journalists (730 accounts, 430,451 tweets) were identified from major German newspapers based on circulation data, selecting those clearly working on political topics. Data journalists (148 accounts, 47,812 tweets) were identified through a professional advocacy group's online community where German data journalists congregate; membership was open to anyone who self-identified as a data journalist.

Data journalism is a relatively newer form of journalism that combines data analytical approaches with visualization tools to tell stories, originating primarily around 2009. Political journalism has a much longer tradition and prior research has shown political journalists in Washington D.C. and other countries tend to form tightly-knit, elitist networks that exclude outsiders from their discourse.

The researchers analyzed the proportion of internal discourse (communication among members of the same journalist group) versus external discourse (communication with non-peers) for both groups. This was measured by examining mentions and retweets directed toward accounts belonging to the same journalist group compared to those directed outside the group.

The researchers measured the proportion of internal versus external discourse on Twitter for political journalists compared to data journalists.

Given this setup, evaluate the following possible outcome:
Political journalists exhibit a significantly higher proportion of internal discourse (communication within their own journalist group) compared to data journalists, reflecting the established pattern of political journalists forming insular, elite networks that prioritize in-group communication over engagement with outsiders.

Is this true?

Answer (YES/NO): YES